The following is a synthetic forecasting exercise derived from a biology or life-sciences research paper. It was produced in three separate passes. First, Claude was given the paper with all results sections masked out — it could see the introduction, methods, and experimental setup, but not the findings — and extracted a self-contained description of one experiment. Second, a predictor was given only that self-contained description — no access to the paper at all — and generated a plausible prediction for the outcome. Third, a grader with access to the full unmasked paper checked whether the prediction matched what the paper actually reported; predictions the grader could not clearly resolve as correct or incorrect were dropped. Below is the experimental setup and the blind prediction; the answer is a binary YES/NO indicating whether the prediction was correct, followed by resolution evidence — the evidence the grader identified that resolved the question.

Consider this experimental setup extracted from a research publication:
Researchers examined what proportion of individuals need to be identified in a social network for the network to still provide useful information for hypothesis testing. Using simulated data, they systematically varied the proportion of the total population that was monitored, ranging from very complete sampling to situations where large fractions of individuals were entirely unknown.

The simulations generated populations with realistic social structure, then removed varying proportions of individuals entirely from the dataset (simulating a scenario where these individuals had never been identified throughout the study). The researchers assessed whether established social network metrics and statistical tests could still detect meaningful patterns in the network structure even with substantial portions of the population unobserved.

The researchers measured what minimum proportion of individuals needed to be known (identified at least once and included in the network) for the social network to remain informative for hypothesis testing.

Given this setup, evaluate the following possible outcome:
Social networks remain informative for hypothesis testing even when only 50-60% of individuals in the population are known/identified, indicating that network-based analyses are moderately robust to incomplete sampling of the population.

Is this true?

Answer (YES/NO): NO